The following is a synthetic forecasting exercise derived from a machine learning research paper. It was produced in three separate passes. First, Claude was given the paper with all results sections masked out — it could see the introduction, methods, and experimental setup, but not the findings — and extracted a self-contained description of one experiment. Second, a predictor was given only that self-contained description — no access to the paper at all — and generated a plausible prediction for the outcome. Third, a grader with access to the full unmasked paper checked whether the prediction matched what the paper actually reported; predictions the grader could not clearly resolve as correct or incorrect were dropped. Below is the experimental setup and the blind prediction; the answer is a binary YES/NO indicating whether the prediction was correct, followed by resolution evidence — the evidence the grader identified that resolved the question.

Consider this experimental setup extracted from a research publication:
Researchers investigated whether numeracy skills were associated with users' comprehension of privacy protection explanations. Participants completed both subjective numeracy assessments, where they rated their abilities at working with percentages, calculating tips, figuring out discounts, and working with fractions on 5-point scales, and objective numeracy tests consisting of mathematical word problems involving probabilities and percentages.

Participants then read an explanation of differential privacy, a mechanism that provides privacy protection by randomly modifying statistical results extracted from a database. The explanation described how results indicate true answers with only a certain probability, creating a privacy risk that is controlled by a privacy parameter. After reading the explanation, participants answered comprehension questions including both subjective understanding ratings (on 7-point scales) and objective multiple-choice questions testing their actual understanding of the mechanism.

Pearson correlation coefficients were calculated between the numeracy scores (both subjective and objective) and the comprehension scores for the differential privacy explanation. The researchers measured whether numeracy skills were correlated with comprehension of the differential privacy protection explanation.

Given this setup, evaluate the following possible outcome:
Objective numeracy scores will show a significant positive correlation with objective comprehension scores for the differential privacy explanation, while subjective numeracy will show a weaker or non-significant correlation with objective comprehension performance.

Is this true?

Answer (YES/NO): NO